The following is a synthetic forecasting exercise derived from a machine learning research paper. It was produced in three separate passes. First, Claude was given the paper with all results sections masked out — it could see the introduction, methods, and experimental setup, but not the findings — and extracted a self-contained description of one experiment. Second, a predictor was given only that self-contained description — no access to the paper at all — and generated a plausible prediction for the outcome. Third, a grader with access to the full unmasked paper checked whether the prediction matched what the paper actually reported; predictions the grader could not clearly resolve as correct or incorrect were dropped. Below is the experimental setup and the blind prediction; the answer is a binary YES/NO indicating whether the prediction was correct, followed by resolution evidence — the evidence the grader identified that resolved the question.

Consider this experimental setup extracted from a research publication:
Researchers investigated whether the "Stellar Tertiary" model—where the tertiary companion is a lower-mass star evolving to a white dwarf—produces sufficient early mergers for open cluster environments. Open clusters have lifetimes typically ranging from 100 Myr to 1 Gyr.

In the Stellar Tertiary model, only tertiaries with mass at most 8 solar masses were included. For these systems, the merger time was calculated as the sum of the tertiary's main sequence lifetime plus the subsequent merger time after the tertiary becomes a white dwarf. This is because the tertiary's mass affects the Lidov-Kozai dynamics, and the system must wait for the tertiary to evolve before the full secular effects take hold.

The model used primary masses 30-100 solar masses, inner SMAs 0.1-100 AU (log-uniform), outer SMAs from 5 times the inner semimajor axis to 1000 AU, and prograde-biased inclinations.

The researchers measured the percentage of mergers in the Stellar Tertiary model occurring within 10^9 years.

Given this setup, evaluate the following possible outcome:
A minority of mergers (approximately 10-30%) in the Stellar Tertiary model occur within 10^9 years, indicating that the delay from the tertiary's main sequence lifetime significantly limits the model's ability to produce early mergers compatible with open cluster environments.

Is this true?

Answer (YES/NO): YES